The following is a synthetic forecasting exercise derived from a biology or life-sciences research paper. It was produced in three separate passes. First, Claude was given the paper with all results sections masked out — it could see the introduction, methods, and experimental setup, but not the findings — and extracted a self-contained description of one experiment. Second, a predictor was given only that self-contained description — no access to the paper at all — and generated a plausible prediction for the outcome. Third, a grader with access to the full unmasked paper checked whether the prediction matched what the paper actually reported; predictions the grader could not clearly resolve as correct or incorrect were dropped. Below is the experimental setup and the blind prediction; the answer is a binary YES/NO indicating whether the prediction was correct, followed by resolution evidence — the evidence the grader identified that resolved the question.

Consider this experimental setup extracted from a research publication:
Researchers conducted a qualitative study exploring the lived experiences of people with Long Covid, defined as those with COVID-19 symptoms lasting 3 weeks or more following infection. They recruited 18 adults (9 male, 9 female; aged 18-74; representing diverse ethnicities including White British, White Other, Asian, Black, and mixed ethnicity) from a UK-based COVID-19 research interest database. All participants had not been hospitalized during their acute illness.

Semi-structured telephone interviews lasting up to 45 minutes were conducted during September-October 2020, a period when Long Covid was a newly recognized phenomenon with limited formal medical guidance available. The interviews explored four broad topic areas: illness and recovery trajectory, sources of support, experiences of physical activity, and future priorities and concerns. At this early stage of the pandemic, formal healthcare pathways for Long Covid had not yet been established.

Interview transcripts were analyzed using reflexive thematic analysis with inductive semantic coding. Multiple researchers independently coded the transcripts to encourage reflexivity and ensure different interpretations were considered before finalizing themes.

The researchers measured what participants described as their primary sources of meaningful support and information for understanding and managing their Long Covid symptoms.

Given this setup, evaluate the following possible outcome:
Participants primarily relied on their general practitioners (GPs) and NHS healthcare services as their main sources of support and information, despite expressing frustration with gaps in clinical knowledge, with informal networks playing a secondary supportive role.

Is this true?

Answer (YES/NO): NO